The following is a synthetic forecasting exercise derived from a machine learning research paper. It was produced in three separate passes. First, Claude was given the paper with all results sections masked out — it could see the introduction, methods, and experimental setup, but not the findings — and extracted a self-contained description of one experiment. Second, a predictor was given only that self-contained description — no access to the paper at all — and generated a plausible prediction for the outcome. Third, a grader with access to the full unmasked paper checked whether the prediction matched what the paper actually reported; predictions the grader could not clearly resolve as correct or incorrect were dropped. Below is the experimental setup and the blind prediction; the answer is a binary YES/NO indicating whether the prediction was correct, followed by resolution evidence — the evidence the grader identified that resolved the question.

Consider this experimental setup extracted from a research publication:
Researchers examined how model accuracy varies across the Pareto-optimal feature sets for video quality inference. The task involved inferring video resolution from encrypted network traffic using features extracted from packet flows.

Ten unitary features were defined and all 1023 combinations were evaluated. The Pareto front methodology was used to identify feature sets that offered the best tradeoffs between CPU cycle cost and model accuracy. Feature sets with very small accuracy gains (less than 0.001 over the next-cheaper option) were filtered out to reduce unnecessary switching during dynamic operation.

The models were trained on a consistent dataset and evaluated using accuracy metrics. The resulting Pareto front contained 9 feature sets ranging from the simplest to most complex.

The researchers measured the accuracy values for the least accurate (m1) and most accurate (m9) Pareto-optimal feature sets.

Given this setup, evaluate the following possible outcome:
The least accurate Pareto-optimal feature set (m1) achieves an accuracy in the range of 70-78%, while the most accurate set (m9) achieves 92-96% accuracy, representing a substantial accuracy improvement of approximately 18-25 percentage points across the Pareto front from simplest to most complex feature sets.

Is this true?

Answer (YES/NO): NO